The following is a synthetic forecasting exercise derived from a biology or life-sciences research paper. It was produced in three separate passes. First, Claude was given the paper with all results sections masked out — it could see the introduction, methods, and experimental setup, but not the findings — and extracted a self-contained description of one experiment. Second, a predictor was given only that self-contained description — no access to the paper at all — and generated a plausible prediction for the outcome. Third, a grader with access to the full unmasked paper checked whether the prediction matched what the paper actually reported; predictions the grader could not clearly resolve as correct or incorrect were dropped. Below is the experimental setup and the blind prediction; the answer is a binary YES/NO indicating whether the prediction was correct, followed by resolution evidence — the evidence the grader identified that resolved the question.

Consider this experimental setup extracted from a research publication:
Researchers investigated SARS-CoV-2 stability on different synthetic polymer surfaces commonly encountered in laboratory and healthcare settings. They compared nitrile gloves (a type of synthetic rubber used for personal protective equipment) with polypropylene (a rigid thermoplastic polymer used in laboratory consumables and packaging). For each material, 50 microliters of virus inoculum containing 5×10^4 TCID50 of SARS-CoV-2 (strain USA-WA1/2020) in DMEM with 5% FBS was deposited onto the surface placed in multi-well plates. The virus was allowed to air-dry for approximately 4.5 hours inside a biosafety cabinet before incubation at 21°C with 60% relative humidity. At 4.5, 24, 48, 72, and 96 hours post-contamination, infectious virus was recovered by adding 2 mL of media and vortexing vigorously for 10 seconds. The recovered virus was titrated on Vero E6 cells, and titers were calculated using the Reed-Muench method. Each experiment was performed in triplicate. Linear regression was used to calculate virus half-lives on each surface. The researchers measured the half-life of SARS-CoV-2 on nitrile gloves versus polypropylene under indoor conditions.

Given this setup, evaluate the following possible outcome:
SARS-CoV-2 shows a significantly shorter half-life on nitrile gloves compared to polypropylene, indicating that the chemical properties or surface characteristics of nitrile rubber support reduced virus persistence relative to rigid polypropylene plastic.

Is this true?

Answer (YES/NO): NO